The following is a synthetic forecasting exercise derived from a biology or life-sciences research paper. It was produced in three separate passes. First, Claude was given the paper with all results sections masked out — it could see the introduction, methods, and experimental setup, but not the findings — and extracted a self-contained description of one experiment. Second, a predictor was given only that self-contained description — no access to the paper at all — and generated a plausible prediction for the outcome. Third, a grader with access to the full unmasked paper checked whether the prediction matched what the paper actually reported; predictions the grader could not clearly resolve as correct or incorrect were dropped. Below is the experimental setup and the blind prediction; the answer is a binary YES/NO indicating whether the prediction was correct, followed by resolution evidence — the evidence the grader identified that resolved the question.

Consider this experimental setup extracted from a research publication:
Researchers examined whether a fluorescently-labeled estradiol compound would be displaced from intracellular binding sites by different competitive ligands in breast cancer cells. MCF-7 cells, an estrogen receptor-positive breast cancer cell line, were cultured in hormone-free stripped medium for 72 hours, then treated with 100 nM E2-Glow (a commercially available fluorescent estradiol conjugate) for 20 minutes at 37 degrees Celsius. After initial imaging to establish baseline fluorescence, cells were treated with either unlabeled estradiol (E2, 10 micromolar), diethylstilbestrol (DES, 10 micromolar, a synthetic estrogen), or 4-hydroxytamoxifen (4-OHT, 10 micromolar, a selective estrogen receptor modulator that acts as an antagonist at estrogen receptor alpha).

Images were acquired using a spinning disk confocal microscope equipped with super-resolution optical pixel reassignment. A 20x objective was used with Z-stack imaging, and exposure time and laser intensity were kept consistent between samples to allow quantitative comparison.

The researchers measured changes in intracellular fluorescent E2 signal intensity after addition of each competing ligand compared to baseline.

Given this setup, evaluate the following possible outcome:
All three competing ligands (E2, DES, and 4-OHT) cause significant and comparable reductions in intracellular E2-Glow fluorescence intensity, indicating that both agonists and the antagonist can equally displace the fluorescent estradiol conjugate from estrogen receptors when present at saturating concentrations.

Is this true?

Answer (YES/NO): NO